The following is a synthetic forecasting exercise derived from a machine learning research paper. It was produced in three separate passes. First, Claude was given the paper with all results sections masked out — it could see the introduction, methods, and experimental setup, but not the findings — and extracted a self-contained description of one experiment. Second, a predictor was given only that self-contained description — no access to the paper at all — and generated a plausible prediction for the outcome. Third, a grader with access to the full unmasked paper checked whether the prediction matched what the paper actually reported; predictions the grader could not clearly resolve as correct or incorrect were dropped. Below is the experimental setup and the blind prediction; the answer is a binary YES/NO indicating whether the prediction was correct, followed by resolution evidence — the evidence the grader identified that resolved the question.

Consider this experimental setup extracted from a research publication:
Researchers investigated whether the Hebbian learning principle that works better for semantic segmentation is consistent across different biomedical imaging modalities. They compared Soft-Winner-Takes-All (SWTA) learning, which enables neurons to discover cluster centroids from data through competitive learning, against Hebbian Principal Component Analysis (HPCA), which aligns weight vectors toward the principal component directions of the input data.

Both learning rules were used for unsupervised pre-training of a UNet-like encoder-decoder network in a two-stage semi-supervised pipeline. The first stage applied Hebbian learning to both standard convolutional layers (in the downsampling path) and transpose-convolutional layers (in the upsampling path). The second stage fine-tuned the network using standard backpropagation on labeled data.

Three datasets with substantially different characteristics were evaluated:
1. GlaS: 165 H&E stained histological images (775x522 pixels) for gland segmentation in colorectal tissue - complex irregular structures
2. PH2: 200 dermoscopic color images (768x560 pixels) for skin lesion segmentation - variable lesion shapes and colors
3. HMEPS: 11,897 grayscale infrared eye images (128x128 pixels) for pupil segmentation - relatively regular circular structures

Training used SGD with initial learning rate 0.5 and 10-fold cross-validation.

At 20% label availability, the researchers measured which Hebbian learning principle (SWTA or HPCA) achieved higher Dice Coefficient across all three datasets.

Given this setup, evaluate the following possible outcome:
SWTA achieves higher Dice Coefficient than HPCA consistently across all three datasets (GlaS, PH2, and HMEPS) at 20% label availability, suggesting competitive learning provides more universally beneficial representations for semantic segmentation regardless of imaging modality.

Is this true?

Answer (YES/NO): YES